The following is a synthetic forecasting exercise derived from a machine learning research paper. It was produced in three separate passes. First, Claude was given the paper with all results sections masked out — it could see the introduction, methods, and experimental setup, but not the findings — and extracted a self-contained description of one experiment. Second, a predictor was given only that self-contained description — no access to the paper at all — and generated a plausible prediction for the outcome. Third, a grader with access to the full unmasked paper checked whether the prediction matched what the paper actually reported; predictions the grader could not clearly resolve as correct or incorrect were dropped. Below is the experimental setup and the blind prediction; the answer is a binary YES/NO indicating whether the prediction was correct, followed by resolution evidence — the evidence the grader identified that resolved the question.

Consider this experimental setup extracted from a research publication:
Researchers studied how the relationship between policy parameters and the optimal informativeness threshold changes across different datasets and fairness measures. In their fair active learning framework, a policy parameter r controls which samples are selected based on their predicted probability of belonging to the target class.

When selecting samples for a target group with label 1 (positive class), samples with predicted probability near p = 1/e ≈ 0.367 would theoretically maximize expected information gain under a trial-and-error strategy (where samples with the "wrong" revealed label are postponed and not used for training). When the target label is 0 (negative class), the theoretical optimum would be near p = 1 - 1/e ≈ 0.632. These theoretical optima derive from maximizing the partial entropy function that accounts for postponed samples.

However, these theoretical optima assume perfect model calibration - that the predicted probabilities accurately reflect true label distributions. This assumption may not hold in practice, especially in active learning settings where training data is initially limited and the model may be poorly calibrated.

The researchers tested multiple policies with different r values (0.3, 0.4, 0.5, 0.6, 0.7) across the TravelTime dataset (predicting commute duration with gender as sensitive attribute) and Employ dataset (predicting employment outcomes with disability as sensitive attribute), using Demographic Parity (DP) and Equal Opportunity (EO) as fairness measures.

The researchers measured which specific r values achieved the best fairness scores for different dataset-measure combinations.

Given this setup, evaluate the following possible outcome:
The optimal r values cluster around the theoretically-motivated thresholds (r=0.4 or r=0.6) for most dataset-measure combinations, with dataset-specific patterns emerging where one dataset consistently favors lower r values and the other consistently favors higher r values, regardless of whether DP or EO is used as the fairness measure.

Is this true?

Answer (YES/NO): NO